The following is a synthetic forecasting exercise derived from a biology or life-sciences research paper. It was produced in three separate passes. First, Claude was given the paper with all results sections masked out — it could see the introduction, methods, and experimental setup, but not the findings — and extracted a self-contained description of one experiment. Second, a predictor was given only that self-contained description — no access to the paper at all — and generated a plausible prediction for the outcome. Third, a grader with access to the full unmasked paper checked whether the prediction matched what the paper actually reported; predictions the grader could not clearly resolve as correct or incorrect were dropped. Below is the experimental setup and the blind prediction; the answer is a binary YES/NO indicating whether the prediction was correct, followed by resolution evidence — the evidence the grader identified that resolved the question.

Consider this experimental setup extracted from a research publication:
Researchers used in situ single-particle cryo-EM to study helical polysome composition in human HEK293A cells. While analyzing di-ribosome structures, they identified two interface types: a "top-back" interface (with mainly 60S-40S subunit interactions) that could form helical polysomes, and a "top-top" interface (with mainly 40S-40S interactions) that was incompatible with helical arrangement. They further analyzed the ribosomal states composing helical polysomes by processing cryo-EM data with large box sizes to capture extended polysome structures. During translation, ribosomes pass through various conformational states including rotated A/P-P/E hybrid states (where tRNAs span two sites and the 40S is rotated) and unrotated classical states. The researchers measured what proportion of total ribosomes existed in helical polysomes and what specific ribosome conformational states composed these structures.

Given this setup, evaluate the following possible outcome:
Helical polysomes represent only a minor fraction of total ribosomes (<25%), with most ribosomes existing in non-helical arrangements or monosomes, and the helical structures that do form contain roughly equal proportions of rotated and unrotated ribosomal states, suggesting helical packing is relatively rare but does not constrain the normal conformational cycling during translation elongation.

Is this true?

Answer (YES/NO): NO